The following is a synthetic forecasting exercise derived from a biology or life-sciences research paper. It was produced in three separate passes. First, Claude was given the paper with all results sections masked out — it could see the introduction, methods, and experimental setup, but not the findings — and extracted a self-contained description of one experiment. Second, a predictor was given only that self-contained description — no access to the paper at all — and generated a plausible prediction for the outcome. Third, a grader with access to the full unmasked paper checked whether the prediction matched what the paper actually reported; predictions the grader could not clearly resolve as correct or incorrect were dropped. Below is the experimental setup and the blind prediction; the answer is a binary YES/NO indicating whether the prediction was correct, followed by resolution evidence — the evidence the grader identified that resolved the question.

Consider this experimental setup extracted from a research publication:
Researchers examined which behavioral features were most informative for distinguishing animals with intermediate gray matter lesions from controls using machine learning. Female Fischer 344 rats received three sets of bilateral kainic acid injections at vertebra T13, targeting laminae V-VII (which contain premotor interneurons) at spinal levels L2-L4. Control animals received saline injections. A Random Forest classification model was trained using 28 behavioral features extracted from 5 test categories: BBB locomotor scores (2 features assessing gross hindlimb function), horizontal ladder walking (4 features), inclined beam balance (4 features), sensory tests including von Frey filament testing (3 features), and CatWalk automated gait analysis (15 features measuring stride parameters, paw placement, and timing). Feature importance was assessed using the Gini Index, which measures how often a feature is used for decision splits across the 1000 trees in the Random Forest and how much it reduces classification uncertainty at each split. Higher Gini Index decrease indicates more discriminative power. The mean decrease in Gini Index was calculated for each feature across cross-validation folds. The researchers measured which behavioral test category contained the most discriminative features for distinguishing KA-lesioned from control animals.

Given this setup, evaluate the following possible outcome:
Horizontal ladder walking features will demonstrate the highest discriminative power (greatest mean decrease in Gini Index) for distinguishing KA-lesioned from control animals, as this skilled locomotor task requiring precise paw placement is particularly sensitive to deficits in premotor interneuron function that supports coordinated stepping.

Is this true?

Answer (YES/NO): NO